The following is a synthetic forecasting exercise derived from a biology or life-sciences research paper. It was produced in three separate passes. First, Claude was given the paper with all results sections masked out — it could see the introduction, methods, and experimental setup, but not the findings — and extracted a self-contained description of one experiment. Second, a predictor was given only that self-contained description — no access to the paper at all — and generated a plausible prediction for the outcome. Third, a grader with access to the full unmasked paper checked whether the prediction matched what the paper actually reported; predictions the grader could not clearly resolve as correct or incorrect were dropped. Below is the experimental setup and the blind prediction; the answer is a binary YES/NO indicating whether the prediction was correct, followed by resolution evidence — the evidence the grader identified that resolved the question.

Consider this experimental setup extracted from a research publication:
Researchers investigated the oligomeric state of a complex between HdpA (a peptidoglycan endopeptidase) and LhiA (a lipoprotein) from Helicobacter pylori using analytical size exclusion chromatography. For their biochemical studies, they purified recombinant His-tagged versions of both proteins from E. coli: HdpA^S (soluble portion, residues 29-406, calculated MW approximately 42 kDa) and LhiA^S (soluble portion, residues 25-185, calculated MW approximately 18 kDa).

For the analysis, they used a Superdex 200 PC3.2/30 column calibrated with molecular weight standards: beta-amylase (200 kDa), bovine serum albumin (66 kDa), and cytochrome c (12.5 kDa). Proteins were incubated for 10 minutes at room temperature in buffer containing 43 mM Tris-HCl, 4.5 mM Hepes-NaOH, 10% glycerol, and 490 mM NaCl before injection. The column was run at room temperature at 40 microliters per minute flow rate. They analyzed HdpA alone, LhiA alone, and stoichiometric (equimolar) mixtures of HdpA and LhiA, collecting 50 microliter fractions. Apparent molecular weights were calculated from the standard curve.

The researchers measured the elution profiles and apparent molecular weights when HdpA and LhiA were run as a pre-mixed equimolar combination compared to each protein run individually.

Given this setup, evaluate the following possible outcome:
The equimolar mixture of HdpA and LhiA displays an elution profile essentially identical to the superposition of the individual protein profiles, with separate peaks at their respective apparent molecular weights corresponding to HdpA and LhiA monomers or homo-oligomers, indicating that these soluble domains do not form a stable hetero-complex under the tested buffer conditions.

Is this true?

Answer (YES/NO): NO